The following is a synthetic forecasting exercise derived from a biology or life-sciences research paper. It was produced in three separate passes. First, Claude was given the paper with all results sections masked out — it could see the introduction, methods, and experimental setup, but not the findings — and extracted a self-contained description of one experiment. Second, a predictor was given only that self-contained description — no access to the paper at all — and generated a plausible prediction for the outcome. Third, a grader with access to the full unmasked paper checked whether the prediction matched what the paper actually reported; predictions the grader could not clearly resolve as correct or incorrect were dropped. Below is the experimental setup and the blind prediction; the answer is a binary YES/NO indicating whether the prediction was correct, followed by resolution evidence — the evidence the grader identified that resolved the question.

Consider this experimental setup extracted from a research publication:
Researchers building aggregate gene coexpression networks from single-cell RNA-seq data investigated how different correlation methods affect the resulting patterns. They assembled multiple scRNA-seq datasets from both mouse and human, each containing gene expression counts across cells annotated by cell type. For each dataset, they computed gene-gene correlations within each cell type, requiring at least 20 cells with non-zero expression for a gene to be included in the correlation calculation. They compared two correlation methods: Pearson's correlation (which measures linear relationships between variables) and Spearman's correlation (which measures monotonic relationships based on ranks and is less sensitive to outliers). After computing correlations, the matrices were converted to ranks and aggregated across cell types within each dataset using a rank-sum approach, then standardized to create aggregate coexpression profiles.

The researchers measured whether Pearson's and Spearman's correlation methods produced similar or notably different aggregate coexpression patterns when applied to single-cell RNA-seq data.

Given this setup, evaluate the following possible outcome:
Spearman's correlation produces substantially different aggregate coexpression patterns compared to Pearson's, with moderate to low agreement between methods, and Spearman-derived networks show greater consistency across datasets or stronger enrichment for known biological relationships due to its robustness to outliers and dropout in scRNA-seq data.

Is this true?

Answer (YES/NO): NO